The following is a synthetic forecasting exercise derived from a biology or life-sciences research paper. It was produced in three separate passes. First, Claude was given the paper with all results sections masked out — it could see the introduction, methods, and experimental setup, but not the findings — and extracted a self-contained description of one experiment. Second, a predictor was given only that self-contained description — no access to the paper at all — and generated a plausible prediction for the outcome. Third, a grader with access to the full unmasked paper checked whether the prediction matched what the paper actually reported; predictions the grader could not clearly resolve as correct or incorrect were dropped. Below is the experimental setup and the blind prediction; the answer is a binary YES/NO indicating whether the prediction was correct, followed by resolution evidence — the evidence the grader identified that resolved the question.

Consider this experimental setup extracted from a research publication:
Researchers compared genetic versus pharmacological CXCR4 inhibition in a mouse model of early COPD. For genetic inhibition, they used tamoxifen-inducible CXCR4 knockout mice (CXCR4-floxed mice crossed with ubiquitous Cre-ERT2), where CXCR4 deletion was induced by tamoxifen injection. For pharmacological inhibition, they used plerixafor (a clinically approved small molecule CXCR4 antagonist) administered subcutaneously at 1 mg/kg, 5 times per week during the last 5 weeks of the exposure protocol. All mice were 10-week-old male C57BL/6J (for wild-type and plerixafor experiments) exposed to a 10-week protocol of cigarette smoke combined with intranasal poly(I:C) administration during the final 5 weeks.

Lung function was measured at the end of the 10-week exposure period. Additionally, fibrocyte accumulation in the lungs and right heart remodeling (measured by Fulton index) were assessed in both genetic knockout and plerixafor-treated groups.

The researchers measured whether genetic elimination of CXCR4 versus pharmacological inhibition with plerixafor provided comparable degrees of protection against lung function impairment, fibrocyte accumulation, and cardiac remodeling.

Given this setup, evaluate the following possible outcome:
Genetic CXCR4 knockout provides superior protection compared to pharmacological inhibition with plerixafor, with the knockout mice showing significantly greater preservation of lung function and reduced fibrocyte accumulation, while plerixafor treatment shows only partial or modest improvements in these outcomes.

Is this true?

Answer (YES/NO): NO